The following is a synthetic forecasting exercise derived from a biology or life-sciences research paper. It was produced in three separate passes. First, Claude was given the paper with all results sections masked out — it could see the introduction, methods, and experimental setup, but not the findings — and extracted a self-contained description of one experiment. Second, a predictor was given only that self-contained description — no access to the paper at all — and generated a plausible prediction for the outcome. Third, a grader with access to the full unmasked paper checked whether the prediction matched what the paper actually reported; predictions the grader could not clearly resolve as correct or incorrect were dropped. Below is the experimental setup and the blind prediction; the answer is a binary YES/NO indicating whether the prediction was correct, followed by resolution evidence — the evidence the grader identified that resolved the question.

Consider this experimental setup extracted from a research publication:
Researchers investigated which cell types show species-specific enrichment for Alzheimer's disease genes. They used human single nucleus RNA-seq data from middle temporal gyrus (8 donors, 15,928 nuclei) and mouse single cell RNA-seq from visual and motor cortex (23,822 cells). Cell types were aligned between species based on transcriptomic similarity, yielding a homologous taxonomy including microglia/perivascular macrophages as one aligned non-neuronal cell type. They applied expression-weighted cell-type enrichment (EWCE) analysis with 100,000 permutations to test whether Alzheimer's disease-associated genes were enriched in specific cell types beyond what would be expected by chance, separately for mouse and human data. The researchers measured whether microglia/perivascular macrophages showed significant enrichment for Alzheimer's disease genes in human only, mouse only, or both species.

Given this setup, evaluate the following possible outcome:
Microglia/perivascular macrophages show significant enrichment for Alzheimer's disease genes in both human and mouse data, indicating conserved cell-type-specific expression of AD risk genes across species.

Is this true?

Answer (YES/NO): NO